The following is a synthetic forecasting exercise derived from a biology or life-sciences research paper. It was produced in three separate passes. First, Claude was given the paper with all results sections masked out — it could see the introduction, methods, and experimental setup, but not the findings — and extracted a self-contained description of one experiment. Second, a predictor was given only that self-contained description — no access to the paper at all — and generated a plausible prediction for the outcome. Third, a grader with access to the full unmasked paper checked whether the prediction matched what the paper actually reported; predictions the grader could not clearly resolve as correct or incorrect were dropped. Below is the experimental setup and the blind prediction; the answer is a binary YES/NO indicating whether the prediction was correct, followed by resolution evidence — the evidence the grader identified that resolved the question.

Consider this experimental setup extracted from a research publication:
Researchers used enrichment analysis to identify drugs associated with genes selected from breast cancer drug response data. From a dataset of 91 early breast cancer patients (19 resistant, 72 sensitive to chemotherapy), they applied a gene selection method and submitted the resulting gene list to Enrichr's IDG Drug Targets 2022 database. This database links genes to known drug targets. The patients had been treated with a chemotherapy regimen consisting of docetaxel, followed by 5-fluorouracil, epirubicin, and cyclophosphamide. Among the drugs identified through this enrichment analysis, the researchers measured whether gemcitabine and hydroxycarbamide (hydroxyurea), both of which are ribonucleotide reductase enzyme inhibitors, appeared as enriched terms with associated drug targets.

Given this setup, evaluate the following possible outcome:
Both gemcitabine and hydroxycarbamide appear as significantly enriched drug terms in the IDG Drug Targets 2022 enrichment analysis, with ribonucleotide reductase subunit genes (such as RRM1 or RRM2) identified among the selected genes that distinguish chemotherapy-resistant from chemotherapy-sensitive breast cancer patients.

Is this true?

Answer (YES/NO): YES